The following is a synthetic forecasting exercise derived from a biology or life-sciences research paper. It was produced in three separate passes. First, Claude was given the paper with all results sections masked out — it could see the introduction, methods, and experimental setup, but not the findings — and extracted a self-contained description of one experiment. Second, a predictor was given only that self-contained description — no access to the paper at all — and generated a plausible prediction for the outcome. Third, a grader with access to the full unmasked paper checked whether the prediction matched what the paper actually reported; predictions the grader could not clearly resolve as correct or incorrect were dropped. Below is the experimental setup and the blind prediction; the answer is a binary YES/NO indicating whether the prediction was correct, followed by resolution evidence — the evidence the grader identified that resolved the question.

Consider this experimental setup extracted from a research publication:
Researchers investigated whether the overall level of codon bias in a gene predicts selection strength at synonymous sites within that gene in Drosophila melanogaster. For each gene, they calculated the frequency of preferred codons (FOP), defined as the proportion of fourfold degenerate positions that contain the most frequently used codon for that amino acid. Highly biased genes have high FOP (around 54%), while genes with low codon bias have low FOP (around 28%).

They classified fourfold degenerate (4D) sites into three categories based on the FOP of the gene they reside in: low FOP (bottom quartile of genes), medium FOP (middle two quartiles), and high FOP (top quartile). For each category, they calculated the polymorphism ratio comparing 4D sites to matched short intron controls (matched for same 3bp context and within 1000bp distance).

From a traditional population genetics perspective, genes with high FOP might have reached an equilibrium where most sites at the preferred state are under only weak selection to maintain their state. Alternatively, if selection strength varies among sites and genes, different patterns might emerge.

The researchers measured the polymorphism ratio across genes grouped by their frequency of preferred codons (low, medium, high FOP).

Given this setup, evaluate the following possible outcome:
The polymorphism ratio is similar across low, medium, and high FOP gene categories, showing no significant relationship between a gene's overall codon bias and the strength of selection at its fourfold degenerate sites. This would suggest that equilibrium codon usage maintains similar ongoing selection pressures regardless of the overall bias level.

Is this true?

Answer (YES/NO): YES